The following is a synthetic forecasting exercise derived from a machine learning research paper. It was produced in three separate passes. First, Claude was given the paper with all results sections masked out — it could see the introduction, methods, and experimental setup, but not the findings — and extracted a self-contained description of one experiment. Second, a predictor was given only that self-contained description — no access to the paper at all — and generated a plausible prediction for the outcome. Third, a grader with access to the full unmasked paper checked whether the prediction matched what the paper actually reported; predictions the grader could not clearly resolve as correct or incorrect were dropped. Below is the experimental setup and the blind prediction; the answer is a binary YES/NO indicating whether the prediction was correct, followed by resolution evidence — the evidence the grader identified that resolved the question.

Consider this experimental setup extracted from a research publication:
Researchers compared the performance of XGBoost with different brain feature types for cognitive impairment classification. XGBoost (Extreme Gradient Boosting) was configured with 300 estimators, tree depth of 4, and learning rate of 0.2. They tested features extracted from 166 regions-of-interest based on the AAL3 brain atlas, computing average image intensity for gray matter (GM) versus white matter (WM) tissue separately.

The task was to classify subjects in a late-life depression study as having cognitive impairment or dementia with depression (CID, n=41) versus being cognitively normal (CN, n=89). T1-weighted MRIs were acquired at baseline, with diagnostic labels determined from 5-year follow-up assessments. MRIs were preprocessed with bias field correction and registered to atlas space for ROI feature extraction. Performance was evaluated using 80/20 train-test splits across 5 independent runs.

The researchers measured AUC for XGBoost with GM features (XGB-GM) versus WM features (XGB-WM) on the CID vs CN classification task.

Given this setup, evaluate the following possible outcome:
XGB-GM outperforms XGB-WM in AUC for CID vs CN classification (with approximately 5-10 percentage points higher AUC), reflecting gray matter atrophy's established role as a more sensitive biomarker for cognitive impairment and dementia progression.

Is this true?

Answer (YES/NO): NO